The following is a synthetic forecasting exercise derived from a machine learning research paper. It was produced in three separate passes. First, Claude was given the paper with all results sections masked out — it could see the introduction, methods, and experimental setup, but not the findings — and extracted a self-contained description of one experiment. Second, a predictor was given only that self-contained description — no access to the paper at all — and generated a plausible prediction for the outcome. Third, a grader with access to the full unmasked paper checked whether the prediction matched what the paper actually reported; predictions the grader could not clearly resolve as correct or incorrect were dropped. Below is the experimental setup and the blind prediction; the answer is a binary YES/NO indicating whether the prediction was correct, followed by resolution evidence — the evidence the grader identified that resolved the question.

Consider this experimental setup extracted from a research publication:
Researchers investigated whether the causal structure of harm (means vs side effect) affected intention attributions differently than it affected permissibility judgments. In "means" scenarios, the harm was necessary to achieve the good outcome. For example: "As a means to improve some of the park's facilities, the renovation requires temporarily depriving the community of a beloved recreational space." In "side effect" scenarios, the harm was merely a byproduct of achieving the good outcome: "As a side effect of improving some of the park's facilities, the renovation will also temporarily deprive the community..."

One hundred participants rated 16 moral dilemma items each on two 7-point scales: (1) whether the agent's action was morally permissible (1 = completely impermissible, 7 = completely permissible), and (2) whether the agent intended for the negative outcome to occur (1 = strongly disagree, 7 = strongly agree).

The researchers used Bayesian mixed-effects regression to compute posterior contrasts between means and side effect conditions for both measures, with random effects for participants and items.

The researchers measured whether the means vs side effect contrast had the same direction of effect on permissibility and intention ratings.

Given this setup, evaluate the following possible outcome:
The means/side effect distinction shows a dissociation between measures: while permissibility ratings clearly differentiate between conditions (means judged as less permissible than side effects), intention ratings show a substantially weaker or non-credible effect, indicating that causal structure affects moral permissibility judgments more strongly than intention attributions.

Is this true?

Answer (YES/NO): NO